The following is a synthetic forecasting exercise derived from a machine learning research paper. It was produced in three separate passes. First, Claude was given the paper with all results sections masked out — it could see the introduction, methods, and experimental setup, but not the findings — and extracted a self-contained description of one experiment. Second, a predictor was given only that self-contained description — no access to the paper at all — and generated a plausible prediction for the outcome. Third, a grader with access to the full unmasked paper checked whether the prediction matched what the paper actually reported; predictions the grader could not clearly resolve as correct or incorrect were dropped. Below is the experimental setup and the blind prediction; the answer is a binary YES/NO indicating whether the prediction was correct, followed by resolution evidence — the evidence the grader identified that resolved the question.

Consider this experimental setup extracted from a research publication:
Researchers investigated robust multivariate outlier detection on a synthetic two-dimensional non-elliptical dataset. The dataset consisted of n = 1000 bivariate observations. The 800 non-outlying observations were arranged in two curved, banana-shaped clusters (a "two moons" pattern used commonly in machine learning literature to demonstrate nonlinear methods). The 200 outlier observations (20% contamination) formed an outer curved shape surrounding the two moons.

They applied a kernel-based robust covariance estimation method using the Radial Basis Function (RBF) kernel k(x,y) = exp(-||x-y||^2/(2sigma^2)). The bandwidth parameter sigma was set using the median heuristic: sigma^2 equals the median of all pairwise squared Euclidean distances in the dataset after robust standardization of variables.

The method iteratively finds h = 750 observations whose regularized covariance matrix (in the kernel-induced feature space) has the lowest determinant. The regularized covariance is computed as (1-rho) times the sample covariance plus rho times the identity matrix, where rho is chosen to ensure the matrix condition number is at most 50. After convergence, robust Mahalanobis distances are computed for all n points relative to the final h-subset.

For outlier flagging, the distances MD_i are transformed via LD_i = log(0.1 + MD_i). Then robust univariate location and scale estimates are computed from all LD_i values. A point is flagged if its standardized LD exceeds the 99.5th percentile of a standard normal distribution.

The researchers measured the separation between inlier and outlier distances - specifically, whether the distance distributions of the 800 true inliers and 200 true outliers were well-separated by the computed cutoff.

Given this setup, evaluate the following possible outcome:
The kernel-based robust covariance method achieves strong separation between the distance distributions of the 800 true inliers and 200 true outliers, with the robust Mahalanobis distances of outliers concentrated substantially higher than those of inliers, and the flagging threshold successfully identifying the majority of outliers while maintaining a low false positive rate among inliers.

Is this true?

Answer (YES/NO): YES